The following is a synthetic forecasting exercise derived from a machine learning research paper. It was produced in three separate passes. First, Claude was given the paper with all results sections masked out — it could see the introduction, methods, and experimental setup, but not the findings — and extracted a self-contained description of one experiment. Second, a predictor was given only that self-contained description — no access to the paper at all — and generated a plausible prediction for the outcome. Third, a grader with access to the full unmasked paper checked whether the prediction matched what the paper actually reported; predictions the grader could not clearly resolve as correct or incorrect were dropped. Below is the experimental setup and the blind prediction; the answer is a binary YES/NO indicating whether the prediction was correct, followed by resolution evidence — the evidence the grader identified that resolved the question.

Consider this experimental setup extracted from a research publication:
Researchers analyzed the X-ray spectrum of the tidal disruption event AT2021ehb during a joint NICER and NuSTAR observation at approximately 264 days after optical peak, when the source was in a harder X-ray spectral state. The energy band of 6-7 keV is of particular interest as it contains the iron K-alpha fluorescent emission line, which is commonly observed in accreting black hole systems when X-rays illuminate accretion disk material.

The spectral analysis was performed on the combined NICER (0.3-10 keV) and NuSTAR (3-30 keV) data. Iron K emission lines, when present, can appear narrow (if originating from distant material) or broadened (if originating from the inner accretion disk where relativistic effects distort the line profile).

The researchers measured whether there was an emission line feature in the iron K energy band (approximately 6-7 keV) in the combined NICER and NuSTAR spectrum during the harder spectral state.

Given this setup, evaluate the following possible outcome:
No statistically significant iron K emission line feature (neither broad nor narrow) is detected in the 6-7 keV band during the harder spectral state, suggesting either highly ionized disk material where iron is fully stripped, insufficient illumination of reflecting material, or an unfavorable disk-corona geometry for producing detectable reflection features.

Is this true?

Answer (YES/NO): NO